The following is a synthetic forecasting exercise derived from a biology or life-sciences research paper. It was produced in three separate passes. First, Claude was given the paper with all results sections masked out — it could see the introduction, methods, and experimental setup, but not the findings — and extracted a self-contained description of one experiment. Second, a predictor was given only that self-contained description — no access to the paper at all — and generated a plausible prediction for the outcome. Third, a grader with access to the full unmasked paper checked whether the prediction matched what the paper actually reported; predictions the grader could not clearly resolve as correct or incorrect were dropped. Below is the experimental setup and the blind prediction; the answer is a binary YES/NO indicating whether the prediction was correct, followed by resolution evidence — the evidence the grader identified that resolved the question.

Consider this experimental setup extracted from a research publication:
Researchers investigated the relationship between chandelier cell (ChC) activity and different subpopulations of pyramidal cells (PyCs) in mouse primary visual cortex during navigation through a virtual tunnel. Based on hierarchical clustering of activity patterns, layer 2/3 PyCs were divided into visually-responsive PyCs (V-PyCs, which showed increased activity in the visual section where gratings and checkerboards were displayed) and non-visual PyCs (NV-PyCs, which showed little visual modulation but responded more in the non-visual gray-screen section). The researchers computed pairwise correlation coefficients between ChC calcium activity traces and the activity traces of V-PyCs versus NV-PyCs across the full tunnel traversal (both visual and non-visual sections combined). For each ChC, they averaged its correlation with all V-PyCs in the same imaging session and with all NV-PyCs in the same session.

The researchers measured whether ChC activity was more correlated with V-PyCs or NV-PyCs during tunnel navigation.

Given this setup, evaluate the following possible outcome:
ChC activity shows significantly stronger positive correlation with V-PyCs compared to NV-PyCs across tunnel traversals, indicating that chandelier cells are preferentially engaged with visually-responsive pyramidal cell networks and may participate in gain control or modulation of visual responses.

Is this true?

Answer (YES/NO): NO